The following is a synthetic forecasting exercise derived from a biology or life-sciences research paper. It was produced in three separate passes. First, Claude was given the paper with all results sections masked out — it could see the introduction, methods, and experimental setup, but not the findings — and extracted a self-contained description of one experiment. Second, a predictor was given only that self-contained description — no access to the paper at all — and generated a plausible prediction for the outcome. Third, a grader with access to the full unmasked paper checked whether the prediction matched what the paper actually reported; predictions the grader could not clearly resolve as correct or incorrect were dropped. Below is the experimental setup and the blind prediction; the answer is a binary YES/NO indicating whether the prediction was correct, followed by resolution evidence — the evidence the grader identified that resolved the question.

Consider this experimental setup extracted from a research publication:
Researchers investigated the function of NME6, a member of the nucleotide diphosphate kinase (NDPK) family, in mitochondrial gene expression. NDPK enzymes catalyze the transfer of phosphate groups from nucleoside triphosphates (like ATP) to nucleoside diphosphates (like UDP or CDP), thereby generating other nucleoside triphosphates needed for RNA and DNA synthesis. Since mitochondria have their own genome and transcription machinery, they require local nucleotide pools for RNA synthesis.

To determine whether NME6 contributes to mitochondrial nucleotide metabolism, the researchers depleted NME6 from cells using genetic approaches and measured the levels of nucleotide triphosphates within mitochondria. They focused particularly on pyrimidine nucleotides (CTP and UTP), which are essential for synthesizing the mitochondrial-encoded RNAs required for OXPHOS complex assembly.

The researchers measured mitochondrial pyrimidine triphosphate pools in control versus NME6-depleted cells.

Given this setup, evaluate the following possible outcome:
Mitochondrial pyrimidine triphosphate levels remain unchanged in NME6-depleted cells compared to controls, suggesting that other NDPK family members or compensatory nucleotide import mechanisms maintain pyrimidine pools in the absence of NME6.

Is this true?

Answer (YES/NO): NO